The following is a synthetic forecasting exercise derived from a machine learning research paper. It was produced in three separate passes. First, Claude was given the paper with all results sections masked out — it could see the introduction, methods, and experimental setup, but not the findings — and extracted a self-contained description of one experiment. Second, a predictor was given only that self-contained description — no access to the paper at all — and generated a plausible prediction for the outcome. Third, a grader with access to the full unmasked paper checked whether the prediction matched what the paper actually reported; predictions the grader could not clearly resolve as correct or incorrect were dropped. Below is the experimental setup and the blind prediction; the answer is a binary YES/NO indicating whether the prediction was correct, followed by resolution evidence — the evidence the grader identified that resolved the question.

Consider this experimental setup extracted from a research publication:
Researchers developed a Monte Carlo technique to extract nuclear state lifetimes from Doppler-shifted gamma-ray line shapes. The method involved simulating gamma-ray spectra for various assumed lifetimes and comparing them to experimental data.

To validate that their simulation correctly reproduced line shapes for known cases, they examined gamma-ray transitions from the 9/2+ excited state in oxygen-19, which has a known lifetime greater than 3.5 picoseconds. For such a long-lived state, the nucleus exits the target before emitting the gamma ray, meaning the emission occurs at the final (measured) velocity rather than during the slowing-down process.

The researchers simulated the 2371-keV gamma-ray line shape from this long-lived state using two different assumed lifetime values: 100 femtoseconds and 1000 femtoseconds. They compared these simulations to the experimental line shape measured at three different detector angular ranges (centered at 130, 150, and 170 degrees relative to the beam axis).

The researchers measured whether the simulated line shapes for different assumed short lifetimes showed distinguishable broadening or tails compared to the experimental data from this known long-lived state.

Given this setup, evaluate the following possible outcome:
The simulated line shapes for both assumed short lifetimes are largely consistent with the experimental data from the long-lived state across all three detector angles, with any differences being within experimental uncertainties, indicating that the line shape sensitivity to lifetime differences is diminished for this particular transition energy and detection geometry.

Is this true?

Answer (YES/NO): NO